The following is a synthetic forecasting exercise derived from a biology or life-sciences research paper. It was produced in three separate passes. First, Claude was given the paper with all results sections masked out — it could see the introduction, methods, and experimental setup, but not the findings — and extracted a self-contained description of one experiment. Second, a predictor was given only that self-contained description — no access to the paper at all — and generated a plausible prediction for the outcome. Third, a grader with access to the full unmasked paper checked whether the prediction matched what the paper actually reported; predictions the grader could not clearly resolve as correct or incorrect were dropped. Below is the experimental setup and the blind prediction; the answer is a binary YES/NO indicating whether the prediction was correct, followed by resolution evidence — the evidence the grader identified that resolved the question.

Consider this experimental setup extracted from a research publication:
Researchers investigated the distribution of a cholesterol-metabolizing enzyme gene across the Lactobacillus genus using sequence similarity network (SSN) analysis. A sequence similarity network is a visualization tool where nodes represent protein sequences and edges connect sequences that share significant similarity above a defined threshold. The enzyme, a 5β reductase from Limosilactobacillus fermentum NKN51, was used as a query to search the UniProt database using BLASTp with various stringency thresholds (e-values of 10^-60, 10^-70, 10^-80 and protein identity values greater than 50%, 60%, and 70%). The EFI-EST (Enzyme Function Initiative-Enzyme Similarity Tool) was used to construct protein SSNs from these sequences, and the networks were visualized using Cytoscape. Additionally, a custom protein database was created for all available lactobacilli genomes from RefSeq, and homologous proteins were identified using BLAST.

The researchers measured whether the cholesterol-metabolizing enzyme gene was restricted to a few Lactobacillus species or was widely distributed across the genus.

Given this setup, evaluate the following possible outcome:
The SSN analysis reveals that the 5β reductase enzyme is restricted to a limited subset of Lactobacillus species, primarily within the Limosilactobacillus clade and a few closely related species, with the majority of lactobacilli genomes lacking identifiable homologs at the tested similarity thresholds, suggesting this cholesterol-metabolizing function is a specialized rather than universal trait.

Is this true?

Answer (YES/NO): NO